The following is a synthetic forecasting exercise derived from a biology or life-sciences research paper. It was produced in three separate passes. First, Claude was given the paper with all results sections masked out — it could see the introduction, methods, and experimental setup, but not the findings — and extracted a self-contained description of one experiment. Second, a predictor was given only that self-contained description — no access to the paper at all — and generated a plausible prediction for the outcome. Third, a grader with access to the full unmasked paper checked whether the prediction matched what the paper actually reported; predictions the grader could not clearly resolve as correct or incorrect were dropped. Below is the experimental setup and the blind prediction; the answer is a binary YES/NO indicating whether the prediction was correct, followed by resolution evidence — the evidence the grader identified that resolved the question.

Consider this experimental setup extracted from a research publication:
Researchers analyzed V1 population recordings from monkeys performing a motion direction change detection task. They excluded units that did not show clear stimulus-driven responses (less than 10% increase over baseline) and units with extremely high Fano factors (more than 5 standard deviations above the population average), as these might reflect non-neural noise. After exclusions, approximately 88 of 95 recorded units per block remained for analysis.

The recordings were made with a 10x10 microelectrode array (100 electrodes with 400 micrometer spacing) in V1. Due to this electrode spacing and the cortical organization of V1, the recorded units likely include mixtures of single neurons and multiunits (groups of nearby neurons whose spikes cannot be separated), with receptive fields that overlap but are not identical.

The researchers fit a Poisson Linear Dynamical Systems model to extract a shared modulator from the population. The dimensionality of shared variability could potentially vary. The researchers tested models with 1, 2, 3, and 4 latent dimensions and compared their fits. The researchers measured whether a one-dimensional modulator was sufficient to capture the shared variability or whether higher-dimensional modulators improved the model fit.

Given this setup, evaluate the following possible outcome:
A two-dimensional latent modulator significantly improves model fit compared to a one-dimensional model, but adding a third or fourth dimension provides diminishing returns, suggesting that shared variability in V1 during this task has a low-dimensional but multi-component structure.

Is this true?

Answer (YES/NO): NO